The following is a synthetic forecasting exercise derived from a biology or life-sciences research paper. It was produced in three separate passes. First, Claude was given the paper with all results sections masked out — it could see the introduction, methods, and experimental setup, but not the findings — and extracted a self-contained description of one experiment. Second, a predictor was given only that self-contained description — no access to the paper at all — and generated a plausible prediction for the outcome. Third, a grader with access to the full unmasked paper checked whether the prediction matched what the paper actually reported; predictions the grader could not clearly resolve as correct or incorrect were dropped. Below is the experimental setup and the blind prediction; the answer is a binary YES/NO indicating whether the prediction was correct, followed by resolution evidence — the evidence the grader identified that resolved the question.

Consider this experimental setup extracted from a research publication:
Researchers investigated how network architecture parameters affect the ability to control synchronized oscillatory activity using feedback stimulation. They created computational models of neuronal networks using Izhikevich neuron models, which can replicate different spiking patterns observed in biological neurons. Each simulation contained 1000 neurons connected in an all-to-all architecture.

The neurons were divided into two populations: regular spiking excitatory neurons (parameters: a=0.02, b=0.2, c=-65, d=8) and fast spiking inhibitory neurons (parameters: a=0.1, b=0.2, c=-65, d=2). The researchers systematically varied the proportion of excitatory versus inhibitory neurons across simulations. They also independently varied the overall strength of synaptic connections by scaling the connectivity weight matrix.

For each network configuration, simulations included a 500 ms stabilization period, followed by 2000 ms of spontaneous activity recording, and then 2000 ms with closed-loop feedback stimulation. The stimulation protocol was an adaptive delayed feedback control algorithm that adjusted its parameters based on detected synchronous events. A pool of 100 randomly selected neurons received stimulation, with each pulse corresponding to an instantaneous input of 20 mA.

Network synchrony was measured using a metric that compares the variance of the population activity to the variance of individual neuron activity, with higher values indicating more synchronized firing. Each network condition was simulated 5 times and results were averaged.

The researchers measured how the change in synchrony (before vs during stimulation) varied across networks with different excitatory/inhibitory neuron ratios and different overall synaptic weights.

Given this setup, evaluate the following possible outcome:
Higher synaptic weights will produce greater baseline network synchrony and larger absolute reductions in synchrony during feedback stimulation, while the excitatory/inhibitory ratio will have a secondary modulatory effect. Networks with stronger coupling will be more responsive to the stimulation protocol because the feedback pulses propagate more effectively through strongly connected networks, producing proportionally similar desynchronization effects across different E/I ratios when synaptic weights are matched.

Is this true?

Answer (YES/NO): NO